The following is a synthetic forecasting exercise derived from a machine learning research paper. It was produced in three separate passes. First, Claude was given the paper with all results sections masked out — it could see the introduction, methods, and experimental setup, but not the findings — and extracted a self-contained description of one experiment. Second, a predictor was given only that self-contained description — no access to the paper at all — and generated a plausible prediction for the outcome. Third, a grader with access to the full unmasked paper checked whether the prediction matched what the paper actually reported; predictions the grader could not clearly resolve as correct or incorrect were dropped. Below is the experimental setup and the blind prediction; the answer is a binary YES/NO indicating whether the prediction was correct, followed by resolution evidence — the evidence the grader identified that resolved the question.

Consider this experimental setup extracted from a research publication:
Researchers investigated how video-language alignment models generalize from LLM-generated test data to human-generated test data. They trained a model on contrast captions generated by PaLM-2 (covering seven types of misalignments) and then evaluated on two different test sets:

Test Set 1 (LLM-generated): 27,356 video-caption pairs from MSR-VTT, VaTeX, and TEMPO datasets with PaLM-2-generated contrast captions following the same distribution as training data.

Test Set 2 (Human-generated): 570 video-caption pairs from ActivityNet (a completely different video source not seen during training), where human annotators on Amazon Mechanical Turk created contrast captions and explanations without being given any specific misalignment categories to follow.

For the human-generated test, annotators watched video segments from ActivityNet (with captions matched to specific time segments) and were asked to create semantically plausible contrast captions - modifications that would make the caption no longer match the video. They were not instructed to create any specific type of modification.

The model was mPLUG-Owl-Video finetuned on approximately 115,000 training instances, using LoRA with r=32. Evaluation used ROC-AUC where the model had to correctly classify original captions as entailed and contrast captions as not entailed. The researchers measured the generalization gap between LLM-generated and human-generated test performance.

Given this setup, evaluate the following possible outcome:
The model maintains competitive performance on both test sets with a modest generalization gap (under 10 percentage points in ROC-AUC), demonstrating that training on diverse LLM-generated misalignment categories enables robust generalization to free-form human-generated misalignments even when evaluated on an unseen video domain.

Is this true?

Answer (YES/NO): YES